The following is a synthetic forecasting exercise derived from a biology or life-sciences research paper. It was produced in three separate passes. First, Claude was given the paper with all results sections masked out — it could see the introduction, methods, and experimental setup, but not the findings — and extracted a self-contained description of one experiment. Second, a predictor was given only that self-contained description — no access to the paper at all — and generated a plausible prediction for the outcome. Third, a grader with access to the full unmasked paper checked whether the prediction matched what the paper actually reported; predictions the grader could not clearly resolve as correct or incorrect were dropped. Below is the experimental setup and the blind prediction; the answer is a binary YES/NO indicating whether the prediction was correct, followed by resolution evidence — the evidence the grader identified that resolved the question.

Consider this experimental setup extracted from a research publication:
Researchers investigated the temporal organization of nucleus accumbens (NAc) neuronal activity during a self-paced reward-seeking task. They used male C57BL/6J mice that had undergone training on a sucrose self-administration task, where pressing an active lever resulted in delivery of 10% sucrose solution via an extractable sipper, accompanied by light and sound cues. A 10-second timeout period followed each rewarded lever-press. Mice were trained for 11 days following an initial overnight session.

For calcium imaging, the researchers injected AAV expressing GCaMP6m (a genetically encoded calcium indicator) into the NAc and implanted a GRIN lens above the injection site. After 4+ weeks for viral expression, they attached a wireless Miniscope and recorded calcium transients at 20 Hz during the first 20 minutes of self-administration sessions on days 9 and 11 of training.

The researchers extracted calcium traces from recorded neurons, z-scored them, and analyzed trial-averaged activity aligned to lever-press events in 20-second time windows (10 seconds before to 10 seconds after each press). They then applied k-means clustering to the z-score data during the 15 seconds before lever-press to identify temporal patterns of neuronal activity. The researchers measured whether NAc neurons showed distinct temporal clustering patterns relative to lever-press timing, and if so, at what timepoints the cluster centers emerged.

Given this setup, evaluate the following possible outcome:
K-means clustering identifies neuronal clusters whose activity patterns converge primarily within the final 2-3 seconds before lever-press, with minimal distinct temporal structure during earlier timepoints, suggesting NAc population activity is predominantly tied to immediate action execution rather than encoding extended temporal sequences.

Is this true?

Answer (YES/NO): NO